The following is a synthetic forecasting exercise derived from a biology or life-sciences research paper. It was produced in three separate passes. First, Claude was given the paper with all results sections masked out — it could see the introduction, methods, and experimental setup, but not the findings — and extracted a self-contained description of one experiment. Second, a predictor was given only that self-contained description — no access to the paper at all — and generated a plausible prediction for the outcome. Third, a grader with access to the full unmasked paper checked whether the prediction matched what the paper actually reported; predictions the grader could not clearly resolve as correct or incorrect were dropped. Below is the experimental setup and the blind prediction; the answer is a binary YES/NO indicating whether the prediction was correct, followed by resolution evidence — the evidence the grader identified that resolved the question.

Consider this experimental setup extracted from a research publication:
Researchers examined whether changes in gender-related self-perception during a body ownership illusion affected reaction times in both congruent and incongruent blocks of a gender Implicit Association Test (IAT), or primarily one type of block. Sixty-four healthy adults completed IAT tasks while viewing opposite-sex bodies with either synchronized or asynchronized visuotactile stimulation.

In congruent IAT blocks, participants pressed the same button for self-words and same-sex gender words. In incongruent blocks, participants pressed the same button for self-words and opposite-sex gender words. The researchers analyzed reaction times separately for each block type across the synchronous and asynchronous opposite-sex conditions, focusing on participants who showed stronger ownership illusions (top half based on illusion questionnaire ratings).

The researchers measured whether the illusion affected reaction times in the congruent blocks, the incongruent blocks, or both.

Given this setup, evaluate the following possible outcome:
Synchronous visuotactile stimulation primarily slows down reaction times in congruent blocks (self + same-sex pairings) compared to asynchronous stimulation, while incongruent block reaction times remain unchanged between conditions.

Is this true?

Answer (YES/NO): YES